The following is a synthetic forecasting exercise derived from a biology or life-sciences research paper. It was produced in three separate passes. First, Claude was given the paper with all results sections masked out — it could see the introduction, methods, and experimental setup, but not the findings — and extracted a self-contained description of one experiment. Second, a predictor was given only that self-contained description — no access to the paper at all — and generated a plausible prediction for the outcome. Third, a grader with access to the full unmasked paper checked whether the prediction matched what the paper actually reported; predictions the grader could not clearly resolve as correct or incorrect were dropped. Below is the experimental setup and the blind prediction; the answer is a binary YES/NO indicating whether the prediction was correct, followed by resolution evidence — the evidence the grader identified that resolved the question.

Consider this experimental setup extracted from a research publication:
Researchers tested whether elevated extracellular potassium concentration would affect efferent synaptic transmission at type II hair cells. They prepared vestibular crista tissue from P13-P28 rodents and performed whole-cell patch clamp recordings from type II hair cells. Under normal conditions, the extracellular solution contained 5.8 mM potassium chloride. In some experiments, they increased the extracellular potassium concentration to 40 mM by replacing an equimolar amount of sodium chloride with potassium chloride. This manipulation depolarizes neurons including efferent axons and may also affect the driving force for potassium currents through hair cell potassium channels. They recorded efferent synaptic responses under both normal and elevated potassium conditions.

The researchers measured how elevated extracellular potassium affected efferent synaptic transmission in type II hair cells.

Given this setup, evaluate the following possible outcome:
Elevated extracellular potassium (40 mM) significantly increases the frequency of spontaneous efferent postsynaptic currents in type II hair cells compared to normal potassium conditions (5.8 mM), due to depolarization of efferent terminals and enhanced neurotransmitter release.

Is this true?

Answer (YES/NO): NO